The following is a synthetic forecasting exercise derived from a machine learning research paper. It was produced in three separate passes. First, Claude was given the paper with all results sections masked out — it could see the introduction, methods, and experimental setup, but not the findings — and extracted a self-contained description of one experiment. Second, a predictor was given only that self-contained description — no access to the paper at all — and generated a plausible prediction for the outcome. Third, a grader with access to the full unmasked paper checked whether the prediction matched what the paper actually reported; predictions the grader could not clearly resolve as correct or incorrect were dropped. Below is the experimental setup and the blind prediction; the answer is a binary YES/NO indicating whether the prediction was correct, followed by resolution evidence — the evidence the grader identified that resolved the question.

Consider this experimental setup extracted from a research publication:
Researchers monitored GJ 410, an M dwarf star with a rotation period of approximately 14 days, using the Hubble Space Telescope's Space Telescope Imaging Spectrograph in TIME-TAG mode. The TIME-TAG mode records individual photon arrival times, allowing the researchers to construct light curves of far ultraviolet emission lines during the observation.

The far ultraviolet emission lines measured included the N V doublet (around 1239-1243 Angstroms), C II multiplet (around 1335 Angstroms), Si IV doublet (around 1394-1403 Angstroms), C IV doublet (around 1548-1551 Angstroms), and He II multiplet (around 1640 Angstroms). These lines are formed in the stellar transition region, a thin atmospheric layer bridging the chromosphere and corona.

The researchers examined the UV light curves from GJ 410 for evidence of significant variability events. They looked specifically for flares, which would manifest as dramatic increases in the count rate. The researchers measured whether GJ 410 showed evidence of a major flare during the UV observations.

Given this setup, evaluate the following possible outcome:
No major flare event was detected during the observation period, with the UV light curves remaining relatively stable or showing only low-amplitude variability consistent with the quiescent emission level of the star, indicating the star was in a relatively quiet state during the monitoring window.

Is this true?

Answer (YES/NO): NO